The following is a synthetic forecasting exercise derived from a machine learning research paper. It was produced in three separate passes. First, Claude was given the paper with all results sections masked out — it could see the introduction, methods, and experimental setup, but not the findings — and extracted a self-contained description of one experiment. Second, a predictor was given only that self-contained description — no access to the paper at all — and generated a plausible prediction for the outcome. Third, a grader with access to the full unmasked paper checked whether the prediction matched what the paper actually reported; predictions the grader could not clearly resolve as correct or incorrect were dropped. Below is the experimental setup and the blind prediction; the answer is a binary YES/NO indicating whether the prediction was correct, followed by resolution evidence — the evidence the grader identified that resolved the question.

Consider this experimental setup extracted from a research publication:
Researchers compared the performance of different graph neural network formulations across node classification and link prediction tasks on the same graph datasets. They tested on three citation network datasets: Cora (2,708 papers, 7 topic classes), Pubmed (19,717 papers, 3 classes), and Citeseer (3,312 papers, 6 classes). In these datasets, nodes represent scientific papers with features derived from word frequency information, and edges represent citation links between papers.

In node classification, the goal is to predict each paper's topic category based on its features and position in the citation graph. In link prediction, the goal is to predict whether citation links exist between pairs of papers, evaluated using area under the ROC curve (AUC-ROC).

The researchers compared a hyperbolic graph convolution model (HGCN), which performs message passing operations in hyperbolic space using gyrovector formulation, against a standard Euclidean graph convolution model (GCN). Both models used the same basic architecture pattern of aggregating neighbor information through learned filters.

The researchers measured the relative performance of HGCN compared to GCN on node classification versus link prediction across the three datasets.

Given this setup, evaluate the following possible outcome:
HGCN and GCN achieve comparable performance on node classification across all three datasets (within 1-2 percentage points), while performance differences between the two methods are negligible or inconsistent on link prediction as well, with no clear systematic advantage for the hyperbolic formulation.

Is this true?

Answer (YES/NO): NO